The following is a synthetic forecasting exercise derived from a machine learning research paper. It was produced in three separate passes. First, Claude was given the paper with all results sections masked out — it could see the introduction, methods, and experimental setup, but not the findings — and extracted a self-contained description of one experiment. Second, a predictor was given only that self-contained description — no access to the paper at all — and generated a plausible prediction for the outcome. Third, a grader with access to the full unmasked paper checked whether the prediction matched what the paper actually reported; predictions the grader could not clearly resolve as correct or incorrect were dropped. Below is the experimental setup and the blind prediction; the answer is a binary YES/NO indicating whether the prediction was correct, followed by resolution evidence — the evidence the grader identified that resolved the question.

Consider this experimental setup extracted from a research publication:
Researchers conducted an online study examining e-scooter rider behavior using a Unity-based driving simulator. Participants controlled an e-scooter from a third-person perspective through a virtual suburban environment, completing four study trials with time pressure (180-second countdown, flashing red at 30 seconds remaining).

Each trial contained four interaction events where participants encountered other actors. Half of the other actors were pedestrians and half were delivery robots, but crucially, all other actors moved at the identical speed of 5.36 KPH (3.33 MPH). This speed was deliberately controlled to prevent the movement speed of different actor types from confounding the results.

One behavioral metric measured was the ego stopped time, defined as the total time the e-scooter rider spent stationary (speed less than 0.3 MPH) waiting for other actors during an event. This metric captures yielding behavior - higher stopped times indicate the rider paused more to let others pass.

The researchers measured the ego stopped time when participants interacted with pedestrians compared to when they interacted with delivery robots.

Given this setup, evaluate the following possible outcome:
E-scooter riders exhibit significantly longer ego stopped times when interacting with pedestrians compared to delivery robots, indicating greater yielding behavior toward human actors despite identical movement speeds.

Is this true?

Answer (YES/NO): NO